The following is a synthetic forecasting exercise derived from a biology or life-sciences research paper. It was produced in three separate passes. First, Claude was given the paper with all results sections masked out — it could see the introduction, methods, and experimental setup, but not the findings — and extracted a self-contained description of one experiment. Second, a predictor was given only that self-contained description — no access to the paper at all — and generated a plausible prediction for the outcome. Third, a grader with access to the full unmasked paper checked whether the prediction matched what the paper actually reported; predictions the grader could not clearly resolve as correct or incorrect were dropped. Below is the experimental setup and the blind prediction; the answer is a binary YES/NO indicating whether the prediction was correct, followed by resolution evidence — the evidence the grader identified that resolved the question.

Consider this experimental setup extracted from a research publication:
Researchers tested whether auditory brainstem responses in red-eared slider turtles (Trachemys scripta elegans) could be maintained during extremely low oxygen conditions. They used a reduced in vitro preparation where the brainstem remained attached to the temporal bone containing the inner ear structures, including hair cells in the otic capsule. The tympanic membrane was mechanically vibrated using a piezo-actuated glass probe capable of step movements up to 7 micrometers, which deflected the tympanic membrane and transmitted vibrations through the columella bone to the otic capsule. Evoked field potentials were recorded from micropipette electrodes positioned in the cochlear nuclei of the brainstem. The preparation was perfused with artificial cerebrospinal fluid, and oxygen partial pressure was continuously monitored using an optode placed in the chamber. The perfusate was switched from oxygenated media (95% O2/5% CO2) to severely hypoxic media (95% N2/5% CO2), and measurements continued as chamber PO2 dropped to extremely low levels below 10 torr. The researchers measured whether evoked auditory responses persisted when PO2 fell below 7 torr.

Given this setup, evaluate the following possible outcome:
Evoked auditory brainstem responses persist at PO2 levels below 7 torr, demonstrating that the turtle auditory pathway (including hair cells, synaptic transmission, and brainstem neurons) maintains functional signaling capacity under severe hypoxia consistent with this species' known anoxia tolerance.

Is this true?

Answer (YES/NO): YES